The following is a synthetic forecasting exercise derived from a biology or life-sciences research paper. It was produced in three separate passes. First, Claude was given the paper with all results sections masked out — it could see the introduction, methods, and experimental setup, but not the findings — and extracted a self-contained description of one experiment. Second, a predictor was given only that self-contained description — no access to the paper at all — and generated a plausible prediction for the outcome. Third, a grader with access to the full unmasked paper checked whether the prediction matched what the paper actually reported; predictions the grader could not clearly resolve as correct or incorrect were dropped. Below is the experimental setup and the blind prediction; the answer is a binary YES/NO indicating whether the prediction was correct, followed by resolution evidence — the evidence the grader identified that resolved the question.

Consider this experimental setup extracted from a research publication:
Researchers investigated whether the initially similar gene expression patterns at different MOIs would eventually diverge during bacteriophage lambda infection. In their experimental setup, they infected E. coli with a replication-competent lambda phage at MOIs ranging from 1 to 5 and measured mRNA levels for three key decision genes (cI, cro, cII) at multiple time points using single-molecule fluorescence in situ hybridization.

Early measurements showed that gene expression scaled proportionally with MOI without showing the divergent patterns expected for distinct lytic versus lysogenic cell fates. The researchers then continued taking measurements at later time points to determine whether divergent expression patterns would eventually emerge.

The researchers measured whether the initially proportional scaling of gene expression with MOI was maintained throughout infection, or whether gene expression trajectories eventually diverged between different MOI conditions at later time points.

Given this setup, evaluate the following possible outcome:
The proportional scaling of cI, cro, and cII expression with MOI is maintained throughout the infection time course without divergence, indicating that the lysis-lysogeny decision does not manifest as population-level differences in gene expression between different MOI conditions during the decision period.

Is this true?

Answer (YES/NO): YES